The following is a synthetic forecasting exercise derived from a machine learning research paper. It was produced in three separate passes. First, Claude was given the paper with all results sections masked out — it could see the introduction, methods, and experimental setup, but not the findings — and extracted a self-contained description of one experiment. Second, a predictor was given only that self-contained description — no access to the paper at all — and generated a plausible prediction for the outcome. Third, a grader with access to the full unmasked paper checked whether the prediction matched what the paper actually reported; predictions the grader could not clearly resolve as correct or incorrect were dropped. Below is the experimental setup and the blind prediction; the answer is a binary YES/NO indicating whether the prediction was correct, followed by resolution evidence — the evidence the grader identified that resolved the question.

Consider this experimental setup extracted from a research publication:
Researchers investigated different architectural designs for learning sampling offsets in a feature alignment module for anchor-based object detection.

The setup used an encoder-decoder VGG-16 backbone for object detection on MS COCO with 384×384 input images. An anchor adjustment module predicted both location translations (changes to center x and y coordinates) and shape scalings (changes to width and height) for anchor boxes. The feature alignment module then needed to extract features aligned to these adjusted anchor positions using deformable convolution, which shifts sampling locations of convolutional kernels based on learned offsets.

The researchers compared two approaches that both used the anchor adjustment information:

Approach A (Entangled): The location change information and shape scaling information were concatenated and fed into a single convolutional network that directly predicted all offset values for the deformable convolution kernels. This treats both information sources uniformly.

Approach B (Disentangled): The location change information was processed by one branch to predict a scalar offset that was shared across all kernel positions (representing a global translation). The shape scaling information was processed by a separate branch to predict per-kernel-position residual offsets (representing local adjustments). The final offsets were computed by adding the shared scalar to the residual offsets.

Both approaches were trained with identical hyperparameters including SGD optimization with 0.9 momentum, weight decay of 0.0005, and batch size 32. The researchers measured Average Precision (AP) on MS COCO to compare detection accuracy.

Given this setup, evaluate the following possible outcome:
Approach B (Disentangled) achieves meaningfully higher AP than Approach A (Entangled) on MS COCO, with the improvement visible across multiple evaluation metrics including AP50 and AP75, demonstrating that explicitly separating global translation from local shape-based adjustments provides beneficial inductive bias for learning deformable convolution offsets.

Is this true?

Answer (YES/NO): NO